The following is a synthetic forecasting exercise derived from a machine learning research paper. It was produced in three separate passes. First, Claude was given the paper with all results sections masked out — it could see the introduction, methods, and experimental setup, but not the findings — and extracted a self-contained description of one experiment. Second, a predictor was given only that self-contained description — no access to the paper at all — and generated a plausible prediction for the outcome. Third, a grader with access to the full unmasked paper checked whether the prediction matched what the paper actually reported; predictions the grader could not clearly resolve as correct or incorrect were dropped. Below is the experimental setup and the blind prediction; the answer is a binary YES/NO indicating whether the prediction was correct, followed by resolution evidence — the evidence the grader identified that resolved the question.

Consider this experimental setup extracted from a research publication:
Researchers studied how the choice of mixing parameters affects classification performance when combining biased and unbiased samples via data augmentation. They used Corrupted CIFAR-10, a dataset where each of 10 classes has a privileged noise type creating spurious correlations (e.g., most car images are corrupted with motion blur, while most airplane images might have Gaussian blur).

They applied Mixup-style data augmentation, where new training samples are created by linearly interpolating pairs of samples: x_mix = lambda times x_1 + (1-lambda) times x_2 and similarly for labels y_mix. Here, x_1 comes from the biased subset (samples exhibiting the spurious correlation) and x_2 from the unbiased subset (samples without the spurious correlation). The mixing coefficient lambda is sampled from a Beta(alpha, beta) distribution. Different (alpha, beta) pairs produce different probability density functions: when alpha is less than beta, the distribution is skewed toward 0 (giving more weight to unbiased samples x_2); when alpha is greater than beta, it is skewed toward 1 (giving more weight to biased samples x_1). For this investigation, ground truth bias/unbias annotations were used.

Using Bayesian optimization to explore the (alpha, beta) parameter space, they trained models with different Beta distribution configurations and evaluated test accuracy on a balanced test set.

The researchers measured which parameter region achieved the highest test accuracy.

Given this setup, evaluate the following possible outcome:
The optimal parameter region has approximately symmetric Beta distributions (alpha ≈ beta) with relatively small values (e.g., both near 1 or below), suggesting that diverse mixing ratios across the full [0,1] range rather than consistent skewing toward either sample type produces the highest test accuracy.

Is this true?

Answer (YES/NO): NO